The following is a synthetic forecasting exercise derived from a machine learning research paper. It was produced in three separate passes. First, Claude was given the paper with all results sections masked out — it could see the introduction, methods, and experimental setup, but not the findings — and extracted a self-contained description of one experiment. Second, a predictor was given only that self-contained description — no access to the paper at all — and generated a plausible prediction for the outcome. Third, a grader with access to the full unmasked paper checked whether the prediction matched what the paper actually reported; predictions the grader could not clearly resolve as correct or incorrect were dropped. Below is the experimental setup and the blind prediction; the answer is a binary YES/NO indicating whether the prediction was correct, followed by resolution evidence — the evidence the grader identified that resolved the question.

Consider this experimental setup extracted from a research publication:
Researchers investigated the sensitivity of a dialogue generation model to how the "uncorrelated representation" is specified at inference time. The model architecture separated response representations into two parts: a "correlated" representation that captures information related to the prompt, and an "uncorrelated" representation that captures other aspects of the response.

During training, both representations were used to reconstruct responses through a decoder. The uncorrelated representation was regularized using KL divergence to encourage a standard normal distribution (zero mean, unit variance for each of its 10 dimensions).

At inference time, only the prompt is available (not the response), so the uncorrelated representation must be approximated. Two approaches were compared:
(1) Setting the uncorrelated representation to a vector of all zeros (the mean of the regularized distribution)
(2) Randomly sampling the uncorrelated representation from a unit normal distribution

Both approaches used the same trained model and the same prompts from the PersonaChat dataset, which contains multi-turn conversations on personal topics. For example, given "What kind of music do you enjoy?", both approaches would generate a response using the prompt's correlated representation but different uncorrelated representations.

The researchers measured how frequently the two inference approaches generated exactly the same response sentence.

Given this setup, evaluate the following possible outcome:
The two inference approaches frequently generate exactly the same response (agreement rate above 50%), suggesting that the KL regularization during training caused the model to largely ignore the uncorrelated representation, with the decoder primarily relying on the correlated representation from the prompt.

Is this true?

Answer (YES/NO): NO